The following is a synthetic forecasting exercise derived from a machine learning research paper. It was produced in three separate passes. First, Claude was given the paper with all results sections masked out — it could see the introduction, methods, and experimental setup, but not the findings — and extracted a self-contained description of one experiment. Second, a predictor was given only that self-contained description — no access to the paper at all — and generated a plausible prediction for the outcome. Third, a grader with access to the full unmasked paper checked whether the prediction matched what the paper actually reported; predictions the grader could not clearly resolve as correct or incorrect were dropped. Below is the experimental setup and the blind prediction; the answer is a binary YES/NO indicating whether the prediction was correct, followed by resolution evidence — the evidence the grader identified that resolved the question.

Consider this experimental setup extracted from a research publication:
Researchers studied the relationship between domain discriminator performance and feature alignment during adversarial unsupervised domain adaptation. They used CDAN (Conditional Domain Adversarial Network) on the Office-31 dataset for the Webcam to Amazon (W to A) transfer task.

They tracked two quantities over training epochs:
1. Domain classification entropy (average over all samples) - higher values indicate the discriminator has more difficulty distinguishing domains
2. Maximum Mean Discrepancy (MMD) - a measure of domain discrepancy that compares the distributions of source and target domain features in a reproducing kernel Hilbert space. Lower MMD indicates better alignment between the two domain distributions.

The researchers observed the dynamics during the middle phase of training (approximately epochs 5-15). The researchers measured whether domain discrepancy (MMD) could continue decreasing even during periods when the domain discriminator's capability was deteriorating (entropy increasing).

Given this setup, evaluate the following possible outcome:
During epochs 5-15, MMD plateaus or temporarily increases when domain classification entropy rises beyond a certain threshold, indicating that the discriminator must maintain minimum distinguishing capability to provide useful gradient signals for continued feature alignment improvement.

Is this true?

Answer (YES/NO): NO